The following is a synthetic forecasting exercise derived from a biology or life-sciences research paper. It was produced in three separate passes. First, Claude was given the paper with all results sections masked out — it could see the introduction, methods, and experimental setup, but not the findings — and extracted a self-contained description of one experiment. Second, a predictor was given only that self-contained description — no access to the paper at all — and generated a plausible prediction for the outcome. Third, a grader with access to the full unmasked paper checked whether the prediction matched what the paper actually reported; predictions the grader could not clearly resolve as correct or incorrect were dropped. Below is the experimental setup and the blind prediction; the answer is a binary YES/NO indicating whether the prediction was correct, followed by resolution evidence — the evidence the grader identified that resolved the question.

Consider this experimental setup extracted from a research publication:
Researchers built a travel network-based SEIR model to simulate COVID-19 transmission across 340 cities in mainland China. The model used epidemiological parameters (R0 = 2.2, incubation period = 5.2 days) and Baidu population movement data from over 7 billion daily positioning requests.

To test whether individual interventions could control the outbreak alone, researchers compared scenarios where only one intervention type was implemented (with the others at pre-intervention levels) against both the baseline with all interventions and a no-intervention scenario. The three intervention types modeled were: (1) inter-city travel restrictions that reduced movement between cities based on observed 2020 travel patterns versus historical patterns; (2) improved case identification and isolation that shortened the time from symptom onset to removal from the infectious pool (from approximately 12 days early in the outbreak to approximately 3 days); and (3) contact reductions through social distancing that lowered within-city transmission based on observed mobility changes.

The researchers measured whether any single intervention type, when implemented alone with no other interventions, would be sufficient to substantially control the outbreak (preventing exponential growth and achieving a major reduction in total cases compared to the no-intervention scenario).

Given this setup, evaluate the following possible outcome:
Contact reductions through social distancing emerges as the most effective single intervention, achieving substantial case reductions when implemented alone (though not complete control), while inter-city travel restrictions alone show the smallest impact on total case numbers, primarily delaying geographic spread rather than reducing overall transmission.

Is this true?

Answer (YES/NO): NO